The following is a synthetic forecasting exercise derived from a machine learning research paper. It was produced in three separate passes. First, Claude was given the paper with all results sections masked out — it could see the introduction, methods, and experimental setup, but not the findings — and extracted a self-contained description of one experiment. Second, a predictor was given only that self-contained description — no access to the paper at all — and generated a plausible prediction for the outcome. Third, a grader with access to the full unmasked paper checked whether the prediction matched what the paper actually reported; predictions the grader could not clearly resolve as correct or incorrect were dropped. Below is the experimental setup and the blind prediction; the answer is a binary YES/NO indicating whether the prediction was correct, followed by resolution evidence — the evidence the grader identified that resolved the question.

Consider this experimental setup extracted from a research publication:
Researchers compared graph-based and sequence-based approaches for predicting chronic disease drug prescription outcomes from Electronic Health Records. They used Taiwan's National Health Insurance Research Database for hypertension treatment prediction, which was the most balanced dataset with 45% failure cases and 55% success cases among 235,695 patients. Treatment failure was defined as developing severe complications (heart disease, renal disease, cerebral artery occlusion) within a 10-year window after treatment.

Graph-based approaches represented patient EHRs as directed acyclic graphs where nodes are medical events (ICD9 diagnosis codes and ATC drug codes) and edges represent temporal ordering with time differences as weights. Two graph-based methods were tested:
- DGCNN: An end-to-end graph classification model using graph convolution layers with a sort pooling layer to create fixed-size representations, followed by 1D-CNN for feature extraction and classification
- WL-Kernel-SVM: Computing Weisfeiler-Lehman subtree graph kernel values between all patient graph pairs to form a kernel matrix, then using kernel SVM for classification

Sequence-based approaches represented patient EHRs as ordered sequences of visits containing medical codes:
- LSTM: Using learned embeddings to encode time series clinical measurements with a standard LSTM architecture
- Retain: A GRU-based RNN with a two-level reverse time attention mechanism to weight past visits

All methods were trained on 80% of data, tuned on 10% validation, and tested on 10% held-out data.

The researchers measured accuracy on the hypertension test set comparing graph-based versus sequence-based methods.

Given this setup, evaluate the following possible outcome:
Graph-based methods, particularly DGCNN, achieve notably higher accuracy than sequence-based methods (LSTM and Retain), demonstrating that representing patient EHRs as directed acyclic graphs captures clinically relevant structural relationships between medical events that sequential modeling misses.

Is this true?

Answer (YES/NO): NO